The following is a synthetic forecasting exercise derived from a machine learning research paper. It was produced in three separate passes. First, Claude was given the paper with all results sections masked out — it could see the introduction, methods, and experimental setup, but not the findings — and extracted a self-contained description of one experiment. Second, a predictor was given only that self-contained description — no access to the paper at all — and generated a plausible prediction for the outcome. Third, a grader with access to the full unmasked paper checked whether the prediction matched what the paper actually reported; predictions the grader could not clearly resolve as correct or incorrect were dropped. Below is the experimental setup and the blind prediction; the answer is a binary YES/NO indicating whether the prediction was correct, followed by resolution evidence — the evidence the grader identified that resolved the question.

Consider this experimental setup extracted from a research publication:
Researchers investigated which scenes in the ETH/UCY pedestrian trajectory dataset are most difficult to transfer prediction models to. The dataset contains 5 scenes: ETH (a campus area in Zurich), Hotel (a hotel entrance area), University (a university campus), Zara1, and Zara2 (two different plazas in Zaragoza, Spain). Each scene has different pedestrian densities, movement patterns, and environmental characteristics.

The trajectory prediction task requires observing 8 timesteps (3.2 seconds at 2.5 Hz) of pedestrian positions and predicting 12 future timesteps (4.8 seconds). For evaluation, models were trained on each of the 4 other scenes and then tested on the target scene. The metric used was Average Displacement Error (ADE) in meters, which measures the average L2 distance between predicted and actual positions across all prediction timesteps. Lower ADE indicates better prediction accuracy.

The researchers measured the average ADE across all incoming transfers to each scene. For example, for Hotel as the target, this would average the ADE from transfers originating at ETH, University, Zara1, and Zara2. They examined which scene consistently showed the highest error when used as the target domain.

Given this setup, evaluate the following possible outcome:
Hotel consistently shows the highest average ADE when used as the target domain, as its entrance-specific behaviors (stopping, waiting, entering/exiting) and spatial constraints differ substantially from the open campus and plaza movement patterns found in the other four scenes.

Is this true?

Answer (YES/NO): NO